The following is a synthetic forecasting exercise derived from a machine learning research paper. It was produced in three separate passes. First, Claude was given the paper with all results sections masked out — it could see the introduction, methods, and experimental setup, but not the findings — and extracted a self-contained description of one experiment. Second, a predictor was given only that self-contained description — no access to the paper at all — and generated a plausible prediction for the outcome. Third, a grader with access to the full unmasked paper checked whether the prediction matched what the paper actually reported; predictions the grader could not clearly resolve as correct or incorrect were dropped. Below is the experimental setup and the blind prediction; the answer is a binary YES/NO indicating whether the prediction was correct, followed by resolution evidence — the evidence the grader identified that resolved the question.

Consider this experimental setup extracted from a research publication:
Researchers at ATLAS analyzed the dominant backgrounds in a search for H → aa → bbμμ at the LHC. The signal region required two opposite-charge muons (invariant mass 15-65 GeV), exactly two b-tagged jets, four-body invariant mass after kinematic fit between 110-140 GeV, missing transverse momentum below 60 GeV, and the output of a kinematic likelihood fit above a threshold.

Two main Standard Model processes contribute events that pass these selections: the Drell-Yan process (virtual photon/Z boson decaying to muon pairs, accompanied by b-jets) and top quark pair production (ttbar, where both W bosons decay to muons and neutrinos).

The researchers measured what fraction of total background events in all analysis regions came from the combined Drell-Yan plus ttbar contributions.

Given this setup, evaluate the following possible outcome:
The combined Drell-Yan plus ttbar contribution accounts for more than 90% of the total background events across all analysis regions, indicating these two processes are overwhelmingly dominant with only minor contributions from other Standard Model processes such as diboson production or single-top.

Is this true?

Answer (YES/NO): YES